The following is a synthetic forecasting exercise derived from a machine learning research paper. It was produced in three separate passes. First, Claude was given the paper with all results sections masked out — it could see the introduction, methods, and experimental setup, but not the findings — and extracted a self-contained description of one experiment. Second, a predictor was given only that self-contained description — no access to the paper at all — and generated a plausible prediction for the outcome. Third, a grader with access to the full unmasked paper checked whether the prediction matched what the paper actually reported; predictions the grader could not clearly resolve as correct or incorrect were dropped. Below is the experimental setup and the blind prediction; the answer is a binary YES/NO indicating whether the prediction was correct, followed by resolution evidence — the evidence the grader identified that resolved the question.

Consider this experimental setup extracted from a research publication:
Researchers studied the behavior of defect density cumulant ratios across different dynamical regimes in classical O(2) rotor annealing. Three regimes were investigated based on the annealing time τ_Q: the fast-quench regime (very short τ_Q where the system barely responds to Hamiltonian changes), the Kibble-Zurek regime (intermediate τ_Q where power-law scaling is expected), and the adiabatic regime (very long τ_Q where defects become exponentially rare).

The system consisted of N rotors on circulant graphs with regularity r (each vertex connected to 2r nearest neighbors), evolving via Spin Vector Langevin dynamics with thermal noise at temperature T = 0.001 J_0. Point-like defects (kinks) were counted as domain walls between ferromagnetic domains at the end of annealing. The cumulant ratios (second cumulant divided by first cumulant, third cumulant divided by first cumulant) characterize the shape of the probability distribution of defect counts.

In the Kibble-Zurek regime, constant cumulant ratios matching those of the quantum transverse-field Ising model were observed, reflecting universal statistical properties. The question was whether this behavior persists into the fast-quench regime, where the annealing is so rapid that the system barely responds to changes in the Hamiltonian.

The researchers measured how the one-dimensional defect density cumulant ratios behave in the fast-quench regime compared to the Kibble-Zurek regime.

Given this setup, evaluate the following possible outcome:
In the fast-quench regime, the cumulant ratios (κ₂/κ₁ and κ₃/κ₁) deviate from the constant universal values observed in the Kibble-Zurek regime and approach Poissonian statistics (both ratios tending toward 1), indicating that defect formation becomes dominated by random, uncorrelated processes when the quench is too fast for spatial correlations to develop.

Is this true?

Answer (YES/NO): NO